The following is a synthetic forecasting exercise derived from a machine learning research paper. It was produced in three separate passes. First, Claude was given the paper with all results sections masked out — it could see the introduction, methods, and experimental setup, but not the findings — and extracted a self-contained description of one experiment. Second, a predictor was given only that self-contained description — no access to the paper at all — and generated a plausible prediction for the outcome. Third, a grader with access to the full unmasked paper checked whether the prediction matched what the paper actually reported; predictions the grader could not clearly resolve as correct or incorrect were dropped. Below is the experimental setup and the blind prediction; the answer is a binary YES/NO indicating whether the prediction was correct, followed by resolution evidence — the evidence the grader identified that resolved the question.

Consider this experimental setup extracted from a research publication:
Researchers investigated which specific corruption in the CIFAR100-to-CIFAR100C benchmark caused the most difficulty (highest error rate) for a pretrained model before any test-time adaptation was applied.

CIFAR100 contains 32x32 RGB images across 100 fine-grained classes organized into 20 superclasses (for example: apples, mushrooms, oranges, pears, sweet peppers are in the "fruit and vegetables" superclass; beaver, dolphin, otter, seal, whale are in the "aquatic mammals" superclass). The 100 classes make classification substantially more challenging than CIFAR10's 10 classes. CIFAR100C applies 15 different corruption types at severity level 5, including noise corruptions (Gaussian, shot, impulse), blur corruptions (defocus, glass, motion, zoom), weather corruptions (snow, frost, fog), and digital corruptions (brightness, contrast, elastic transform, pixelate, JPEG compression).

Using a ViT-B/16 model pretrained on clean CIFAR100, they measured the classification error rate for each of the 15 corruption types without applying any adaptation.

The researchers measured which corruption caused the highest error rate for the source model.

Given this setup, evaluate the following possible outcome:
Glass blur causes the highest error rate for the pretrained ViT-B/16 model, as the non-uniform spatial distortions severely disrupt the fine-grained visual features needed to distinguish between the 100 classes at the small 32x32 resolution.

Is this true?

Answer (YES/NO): YES